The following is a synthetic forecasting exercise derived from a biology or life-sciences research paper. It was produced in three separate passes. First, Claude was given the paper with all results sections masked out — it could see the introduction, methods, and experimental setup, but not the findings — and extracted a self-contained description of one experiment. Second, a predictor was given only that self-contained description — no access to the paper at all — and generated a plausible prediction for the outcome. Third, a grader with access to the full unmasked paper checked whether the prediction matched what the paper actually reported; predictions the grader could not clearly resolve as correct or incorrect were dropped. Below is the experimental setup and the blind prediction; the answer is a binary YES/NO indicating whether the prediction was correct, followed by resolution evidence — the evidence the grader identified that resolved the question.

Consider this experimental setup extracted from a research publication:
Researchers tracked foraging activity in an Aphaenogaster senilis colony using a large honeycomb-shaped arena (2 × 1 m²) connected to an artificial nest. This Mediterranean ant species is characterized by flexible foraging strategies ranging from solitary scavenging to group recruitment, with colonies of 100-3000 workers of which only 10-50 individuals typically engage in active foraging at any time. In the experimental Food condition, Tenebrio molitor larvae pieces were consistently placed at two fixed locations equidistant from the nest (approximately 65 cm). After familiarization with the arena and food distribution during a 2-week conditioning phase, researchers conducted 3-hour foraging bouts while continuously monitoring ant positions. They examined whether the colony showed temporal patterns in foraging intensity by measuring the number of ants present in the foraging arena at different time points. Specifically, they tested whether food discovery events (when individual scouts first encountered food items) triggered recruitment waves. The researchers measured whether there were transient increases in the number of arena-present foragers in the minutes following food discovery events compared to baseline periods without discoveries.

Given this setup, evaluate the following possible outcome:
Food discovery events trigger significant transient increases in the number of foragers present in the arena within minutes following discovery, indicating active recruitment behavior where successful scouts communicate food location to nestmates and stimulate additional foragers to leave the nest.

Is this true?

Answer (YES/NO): YES